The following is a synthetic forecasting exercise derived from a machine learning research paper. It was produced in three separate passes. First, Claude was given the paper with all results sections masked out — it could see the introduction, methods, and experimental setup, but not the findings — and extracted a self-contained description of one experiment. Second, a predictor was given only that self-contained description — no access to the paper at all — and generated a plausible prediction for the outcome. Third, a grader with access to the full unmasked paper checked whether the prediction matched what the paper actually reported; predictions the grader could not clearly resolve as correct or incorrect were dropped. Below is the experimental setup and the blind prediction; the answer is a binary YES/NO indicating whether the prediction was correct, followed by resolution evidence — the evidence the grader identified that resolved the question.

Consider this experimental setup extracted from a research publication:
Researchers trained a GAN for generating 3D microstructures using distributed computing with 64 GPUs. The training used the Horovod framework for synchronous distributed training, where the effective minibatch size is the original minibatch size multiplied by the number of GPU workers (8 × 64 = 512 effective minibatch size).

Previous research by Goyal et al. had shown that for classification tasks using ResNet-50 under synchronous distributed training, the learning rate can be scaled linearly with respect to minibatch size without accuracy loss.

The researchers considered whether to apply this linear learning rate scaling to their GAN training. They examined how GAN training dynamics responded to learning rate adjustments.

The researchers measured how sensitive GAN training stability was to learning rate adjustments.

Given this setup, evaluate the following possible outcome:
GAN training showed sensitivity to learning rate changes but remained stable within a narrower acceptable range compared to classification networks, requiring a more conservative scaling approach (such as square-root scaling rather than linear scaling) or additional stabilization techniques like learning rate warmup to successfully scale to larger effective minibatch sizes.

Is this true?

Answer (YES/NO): NO